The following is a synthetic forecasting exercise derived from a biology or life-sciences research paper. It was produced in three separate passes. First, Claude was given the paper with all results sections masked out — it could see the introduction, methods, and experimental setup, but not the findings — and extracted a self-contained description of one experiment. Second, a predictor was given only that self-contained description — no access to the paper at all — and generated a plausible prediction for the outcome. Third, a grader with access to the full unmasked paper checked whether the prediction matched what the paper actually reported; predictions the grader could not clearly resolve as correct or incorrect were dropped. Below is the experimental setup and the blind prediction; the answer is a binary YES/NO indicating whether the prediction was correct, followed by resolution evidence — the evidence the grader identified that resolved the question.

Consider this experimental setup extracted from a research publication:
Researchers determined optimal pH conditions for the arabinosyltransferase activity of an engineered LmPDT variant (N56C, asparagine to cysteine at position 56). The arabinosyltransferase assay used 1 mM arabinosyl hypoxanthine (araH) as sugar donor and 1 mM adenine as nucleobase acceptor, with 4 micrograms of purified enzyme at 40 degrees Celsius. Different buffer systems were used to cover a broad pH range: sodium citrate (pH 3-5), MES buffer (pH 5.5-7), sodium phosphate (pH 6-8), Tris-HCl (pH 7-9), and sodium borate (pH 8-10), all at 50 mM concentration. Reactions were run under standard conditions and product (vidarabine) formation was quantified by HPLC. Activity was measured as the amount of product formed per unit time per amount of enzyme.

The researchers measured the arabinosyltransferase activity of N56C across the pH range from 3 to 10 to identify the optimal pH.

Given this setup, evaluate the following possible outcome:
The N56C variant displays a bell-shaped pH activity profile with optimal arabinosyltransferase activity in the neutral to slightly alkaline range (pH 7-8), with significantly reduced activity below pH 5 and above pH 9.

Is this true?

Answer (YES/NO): NO